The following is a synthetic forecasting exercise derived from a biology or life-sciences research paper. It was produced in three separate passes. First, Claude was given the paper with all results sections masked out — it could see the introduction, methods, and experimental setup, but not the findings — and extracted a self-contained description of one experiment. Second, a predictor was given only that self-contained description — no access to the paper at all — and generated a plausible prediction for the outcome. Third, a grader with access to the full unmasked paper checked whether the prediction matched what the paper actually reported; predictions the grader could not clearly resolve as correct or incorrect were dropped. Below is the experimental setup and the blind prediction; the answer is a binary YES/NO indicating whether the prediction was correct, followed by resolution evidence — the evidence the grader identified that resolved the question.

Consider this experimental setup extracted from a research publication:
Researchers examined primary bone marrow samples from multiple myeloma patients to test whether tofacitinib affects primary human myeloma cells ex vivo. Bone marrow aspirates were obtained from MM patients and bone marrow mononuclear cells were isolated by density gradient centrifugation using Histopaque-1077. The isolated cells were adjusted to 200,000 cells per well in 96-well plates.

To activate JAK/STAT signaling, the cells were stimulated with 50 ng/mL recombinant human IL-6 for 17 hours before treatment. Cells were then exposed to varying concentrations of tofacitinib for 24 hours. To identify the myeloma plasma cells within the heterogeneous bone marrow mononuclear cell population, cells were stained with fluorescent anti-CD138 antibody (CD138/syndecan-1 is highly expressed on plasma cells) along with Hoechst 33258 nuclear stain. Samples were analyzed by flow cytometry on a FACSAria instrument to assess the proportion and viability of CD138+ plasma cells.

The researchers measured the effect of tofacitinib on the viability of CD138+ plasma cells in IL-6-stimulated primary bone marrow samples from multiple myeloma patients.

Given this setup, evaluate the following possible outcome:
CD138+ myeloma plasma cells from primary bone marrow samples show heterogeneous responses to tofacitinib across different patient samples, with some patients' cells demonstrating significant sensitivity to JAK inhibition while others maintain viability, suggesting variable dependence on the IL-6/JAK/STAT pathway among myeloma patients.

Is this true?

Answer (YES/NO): NO